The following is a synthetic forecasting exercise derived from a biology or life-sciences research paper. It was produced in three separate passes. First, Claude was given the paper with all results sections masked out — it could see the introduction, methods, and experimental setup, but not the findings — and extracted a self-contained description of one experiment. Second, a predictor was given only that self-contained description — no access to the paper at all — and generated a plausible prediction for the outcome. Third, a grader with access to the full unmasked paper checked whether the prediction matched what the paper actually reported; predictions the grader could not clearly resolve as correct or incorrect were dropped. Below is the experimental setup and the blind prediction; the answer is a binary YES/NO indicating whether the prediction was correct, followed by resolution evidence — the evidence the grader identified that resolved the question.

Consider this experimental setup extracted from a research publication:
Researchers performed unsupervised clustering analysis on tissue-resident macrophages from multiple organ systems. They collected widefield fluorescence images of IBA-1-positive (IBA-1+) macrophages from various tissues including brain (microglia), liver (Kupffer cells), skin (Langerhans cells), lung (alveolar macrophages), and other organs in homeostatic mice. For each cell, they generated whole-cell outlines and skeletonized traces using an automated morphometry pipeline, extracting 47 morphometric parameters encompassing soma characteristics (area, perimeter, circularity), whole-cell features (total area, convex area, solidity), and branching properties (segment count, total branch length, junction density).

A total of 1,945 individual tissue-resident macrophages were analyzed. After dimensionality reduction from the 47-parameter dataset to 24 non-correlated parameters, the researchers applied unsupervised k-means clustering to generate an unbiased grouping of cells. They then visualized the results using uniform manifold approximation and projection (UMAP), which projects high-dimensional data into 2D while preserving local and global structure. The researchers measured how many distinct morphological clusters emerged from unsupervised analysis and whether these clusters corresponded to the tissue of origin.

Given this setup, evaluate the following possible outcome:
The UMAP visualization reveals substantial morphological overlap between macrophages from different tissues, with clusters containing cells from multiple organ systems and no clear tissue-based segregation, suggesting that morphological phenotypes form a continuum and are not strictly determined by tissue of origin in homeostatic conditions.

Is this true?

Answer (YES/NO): NO